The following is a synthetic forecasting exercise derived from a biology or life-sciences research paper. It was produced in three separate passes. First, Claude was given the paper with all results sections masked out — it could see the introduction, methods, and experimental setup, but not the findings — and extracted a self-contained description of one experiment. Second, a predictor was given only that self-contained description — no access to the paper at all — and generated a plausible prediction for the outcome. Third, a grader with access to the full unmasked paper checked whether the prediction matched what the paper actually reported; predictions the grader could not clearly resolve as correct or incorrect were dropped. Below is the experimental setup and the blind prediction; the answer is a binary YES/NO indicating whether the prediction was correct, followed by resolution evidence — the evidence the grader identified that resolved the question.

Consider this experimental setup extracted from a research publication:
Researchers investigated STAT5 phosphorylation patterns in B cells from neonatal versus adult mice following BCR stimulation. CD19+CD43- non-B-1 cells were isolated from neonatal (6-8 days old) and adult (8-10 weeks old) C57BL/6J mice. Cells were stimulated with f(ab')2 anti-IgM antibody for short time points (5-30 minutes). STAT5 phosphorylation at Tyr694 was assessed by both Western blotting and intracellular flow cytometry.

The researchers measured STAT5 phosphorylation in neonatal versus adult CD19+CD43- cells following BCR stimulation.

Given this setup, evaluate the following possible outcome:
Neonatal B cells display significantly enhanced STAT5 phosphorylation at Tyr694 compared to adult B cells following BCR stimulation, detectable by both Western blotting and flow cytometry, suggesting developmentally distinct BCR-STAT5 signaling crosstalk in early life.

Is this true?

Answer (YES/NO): YES